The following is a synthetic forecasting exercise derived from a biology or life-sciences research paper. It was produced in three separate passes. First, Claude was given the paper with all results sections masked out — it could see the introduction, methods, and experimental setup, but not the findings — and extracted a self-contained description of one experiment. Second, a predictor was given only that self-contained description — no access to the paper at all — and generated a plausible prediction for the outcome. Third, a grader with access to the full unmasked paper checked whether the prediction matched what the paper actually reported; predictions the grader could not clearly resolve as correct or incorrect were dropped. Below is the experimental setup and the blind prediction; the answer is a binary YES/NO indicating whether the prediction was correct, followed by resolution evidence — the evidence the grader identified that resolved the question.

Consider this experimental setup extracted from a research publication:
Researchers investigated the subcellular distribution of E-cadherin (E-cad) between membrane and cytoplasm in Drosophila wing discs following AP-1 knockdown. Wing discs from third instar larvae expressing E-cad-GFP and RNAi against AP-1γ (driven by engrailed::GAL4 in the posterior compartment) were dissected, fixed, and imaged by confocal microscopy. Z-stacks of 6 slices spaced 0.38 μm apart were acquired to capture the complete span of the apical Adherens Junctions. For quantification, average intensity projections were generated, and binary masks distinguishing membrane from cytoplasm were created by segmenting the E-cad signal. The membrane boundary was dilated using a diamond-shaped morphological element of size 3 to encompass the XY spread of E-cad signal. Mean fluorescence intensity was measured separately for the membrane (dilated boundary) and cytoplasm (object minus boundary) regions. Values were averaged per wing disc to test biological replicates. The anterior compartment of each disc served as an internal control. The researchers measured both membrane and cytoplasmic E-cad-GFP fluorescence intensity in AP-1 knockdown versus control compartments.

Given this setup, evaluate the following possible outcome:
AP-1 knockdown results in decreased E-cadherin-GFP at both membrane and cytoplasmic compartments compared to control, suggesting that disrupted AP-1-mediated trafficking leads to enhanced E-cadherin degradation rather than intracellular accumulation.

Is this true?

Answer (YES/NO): NO